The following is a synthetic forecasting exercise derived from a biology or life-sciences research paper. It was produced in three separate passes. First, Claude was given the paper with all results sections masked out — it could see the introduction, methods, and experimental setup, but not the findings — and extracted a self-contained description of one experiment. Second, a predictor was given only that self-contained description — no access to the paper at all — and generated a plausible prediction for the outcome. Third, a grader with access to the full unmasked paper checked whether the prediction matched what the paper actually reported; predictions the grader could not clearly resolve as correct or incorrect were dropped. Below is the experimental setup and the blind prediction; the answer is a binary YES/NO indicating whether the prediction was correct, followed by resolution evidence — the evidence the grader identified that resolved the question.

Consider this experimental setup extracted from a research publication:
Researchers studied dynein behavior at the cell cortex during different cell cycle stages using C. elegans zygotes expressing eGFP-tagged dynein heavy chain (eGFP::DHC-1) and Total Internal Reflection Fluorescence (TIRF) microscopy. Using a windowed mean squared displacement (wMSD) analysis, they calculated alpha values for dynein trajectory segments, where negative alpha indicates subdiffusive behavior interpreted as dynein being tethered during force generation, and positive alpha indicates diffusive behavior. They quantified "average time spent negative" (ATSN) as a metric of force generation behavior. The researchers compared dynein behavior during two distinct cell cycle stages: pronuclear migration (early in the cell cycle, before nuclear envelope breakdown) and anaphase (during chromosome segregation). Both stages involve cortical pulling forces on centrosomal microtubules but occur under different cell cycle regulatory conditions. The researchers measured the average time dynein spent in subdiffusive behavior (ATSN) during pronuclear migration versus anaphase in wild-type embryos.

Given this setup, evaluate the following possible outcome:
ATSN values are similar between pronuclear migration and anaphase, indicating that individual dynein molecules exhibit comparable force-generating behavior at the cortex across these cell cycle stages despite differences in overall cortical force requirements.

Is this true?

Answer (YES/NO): NO